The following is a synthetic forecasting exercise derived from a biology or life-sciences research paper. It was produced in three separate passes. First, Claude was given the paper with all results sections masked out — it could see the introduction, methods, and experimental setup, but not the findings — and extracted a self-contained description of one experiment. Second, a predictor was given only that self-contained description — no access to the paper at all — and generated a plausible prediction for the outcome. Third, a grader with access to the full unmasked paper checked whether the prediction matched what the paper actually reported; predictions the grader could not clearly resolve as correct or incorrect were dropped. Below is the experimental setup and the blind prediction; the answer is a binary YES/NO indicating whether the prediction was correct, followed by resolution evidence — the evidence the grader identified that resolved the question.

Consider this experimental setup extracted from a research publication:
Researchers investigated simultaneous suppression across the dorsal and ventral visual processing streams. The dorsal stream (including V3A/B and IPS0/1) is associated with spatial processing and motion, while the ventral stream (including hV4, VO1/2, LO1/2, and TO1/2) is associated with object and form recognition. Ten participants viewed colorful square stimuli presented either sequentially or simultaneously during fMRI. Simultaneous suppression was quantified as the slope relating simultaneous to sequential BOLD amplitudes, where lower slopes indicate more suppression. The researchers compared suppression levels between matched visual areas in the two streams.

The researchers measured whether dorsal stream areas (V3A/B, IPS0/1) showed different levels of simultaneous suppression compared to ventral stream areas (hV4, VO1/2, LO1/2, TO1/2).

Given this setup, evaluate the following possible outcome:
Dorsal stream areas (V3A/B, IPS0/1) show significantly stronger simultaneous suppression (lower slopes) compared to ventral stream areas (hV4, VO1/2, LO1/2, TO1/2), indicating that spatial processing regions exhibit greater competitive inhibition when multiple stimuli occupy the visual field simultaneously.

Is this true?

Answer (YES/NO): NO